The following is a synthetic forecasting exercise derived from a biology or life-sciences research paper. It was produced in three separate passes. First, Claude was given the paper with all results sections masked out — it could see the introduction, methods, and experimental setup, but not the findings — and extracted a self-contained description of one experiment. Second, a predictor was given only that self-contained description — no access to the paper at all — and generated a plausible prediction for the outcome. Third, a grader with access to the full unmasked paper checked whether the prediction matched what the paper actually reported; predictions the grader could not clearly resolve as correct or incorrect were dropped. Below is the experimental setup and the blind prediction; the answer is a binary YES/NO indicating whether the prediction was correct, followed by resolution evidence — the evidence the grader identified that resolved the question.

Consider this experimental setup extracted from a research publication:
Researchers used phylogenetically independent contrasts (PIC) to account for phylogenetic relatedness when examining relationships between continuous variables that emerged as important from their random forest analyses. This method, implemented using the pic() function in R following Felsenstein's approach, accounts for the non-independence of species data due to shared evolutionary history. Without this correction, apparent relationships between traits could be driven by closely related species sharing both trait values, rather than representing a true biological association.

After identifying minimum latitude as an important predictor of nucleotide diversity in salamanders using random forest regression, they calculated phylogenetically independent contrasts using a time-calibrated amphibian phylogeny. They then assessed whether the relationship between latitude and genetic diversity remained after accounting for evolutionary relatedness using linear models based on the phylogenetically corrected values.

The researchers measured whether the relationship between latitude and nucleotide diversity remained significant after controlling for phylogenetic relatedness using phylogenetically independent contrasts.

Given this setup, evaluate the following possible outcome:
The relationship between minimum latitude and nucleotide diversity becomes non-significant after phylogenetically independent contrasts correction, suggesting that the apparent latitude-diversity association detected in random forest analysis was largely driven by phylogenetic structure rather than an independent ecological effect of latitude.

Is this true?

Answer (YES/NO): NO